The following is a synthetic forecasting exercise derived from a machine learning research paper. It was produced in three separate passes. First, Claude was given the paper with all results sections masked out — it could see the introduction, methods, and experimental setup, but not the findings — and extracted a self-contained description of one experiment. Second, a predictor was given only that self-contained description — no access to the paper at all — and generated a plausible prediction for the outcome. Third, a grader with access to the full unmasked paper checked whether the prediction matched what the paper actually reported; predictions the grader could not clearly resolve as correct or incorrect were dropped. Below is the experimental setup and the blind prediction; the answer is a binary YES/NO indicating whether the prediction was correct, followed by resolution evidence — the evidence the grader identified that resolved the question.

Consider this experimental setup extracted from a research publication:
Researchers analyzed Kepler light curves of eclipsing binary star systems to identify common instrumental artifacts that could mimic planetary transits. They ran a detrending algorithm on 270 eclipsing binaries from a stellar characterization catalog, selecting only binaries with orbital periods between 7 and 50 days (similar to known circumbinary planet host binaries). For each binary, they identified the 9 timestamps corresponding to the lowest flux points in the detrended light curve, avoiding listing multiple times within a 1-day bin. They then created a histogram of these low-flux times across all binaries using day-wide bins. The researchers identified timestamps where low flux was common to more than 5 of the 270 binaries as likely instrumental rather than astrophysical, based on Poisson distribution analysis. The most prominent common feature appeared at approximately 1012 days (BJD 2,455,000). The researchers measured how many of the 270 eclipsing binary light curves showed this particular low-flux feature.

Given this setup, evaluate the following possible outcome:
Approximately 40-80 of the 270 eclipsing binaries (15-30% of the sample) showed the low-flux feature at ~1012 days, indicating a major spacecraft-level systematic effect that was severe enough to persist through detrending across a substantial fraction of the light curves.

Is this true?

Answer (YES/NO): NO